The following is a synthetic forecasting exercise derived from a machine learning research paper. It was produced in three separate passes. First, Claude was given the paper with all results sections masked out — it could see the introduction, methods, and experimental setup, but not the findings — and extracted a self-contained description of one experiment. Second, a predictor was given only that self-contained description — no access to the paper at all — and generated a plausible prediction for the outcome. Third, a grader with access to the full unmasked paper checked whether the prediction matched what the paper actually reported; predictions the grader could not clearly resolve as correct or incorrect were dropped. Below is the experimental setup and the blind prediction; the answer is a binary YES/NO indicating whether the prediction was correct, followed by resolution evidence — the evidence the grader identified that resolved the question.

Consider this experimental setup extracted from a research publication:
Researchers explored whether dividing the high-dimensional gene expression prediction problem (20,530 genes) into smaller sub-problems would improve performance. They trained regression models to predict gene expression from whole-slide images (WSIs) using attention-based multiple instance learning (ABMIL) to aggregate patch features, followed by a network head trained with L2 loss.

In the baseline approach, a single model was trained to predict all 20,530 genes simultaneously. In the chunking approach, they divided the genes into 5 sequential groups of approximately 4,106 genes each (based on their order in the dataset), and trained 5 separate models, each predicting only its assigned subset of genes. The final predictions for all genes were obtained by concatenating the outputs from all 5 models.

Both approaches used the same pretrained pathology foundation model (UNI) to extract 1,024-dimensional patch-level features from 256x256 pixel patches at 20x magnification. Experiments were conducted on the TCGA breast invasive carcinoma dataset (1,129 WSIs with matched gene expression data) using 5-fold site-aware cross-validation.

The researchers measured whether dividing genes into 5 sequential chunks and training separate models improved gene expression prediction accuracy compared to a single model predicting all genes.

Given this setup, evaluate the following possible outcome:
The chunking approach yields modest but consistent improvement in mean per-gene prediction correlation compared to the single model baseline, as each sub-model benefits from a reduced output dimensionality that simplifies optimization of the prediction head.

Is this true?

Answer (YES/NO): NO